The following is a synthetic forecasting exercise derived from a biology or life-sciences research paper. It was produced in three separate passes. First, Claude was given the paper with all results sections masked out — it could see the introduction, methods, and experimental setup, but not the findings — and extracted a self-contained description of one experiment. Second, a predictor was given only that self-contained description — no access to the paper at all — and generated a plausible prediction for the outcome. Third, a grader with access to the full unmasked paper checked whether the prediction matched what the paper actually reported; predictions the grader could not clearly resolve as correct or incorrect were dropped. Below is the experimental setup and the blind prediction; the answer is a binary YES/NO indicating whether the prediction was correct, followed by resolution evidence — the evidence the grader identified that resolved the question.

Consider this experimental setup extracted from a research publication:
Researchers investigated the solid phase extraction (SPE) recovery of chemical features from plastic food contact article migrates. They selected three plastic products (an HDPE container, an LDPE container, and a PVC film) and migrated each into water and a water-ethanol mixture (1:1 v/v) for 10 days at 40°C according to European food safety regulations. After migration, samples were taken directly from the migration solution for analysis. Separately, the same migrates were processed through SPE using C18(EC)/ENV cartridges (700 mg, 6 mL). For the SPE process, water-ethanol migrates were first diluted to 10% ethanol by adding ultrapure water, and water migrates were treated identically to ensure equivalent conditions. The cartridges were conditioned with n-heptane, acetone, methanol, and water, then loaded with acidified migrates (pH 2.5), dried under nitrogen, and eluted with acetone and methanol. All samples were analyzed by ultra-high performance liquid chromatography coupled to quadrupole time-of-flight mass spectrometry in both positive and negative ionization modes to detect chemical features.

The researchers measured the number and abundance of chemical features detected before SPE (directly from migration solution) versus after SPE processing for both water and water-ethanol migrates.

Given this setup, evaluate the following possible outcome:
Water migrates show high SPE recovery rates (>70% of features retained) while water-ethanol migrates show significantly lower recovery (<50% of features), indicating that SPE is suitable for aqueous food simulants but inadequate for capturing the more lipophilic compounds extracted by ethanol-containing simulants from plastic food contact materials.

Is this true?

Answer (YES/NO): NO